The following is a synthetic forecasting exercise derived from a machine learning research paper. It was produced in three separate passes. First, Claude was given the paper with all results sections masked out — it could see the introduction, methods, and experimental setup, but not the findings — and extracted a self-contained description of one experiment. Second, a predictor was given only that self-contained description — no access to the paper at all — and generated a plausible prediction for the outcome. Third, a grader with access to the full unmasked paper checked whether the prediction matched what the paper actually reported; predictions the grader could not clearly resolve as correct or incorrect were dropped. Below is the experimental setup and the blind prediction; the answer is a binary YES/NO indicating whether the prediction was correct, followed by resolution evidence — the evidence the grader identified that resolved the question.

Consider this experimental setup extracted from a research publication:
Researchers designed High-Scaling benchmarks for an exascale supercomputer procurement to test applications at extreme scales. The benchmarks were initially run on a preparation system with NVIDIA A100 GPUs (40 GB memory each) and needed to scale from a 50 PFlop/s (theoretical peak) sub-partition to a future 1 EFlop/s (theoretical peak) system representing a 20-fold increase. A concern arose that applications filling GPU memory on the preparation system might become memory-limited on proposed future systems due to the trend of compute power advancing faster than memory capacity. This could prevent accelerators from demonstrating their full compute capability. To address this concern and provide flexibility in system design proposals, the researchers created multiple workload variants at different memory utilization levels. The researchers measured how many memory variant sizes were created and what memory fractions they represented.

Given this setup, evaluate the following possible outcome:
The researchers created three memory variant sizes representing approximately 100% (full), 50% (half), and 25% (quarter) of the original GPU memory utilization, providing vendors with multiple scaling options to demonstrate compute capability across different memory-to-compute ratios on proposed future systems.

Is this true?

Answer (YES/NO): NO